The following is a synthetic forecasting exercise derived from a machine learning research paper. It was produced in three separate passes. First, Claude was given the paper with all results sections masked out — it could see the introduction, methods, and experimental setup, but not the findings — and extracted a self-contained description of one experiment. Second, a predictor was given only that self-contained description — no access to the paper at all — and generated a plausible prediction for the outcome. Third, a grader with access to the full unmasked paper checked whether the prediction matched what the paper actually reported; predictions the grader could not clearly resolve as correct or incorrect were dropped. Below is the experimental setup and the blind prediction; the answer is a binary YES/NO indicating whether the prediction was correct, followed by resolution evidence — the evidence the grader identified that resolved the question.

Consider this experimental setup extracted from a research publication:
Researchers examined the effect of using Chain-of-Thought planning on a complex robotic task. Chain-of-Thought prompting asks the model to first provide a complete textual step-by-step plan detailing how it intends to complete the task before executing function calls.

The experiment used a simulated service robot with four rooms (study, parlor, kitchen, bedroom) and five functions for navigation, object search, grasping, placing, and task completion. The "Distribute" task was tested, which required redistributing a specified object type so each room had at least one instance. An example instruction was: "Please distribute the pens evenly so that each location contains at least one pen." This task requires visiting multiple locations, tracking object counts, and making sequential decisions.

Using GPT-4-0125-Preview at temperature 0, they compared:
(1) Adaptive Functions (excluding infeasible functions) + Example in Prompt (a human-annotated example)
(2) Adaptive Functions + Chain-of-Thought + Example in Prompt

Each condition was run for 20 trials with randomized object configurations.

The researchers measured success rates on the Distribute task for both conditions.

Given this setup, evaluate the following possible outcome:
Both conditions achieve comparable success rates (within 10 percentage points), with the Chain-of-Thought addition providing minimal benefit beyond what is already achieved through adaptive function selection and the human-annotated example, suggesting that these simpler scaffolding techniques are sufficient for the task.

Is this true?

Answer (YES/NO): NO